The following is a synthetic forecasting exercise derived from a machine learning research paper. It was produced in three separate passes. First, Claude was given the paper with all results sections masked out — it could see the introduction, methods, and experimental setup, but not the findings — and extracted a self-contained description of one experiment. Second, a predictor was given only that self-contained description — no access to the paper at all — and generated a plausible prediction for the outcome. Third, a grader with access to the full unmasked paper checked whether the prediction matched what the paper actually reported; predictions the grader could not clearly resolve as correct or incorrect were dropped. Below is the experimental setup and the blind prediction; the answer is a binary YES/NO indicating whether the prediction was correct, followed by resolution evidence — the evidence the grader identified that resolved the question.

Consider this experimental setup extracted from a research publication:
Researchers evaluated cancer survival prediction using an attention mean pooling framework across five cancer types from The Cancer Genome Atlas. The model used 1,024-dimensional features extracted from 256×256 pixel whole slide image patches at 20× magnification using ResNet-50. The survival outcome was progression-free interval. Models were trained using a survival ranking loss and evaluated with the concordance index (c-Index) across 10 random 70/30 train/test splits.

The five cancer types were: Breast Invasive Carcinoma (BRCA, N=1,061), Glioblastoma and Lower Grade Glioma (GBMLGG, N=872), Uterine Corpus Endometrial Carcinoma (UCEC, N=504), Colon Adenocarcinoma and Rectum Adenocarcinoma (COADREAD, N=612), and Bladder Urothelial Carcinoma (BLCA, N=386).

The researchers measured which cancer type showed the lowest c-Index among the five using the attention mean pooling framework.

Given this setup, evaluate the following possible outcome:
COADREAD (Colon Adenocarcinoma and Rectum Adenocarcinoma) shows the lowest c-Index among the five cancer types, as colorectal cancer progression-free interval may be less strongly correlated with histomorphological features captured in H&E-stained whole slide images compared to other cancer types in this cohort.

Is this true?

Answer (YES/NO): NO